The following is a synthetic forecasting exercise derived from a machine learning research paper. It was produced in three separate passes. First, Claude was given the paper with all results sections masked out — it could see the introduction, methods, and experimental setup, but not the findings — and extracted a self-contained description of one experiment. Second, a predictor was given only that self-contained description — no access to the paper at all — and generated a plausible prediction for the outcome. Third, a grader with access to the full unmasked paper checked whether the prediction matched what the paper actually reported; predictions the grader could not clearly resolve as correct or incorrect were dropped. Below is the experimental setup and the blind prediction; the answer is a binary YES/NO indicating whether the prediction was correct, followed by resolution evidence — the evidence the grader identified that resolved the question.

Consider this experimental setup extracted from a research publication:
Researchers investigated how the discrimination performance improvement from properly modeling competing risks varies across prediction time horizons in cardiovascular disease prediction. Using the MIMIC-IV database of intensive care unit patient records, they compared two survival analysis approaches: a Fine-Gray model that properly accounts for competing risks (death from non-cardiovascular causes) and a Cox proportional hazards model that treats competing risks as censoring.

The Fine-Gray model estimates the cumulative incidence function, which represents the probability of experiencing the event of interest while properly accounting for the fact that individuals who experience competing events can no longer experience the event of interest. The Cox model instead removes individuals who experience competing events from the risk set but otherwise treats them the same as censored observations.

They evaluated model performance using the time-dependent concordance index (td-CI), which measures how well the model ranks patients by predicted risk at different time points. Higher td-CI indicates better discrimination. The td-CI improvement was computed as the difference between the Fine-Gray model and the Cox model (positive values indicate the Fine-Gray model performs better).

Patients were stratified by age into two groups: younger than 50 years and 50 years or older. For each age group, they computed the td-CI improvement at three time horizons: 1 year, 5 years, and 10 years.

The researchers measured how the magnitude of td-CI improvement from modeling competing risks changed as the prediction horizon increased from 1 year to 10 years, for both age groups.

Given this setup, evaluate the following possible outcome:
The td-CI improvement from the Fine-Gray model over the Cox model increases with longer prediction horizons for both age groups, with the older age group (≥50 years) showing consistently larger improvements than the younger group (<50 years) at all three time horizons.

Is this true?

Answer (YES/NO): NO